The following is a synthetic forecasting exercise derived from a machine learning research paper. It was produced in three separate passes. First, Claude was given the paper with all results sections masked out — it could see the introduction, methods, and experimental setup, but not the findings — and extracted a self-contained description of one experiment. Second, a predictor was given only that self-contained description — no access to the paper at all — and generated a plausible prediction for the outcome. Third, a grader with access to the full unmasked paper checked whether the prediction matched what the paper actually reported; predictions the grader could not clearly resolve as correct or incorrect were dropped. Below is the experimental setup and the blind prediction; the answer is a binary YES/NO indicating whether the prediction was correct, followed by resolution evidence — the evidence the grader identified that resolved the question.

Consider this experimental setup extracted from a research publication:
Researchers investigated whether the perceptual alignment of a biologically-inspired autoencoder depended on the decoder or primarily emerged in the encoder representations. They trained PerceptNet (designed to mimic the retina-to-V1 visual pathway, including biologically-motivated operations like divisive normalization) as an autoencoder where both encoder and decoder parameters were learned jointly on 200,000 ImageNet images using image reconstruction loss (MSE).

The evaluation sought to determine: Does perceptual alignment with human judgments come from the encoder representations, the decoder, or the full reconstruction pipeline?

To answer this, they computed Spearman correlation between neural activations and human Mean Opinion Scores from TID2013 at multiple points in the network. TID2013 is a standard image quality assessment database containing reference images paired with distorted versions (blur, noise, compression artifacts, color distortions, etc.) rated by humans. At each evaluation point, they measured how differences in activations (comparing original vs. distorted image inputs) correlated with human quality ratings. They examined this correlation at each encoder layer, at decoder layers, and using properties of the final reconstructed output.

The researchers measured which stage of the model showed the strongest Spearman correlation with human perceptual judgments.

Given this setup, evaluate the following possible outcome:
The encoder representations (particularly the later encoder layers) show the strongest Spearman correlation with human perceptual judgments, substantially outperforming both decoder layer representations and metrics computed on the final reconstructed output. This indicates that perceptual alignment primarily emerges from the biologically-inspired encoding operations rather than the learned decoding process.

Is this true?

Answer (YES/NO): YES